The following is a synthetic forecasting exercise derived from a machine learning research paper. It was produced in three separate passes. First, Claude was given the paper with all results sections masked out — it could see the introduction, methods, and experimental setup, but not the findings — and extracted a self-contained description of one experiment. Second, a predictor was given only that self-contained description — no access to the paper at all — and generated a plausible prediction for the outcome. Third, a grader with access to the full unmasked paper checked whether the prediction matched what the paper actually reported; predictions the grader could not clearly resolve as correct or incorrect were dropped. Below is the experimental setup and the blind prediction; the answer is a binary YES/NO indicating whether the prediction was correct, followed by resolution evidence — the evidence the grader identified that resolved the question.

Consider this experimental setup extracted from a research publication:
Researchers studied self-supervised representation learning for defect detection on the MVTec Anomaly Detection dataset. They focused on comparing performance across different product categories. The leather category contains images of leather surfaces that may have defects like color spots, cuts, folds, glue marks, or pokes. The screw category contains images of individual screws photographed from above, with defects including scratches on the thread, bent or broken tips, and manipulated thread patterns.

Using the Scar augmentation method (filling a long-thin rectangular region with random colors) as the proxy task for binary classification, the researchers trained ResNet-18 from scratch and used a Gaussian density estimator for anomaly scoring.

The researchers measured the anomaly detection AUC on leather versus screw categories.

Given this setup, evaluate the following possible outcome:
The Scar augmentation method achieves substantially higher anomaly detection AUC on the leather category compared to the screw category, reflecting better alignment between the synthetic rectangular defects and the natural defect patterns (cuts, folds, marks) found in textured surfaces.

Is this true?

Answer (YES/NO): YES